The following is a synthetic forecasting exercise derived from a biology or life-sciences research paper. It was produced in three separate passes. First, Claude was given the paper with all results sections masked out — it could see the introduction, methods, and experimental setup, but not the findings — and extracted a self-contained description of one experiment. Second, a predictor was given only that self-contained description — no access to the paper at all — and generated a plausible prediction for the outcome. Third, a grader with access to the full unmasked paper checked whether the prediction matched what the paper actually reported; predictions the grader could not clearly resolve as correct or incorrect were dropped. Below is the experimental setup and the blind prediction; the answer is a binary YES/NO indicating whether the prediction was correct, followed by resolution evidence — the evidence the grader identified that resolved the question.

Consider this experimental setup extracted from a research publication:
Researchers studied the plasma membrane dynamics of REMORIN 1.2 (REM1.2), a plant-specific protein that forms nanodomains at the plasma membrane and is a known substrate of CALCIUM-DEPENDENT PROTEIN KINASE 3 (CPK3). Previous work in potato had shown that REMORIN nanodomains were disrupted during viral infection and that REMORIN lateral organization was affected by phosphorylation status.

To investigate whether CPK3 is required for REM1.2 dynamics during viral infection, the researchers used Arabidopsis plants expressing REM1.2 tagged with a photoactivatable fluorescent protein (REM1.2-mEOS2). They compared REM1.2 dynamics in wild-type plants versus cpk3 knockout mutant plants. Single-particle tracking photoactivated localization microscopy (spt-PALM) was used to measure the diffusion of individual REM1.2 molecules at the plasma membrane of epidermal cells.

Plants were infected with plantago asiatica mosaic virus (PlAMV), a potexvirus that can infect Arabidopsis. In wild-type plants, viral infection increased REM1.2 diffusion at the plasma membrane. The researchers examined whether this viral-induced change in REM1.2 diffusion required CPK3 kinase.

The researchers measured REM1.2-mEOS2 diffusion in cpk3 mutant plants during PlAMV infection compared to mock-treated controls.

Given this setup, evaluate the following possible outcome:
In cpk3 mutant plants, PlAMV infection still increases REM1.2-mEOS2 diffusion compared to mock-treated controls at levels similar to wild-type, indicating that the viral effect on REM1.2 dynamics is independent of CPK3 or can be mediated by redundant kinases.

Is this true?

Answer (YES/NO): NO